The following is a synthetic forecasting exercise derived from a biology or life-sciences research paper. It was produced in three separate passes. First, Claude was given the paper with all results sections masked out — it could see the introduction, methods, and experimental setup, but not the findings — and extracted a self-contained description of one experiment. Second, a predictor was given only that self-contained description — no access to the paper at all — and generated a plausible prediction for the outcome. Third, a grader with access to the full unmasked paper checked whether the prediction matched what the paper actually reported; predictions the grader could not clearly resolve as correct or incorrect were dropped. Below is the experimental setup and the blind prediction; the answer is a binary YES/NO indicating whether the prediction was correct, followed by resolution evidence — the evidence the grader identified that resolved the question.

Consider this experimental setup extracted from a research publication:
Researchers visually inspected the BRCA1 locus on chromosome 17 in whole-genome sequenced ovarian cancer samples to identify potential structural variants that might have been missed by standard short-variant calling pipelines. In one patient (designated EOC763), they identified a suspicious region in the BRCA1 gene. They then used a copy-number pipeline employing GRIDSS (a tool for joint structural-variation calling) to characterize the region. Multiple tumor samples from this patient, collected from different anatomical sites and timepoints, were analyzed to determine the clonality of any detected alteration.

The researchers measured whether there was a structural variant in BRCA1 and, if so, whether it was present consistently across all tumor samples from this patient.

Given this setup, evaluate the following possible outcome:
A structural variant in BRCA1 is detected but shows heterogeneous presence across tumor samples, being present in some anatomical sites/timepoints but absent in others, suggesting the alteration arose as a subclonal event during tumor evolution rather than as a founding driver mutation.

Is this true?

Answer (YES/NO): NO